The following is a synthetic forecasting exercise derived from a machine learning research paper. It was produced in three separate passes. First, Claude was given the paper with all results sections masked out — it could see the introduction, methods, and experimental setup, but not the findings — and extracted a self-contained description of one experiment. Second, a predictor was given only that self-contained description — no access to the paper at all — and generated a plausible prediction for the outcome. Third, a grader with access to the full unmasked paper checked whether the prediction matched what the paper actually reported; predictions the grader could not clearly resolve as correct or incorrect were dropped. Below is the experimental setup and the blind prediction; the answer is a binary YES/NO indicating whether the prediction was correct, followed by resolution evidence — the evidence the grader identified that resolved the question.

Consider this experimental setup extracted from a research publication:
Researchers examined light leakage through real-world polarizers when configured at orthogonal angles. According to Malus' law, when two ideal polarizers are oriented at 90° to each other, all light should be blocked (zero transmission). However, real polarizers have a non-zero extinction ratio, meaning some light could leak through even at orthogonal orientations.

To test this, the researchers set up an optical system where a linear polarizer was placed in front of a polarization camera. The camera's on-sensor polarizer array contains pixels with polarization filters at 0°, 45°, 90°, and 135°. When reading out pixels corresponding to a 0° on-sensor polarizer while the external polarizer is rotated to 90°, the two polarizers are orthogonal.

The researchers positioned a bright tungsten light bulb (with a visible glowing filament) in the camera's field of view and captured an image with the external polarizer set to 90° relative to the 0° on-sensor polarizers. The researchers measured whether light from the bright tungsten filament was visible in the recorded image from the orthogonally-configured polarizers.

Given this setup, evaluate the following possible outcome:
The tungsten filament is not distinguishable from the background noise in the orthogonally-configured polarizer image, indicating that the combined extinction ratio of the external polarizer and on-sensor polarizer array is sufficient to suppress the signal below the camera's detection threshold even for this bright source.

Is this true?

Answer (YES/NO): NO